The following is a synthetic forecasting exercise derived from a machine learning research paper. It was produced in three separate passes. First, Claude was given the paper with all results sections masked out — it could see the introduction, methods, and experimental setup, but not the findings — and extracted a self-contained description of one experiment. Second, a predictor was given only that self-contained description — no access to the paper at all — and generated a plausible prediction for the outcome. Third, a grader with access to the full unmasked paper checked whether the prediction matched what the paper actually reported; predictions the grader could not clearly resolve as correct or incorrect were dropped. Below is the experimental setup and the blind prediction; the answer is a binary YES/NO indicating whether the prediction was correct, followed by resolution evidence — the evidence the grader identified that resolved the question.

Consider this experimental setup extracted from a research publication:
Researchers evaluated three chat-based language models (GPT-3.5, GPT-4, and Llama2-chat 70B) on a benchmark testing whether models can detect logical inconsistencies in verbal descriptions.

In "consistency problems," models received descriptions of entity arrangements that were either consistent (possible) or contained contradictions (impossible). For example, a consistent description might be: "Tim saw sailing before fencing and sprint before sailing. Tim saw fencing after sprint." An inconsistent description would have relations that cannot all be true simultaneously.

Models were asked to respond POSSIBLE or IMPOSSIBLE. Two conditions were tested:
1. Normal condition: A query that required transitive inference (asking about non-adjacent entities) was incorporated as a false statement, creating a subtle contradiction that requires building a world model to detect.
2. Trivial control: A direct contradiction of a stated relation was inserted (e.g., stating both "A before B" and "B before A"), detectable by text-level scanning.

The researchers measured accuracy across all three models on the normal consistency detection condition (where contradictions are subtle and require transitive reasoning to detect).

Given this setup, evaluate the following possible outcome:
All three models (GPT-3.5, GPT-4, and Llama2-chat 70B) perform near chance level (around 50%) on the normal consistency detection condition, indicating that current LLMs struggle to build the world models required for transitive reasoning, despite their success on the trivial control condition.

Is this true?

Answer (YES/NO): NO